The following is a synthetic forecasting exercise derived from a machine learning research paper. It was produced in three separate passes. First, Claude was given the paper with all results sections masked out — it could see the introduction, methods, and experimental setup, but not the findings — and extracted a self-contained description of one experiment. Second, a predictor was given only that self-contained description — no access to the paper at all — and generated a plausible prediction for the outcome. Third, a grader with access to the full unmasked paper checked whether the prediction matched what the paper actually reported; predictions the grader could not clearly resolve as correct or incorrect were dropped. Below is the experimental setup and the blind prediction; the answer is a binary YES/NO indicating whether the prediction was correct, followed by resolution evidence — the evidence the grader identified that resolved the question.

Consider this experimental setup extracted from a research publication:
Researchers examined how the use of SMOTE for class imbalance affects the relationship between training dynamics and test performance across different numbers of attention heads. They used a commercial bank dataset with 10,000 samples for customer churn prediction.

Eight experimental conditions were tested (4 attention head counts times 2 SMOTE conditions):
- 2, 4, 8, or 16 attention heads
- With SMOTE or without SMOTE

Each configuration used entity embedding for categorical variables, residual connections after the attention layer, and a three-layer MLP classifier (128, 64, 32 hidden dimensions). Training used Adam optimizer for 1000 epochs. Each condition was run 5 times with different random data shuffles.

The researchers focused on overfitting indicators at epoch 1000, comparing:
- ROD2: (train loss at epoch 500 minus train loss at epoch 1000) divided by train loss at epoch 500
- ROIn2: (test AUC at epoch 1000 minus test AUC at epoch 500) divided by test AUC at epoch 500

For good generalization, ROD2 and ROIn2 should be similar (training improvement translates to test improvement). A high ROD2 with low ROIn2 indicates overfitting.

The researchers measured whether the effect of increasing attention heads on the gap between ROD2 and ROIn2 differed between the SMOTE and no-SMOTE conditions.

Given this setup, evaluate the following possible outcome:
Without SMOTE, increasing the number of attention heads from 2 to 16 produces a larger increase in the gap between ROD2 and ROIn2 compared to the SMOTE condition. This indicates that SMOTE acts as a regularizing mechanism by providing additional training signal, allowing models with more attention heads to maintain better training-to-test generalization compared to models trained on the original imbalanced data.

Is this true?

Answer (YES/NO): NO